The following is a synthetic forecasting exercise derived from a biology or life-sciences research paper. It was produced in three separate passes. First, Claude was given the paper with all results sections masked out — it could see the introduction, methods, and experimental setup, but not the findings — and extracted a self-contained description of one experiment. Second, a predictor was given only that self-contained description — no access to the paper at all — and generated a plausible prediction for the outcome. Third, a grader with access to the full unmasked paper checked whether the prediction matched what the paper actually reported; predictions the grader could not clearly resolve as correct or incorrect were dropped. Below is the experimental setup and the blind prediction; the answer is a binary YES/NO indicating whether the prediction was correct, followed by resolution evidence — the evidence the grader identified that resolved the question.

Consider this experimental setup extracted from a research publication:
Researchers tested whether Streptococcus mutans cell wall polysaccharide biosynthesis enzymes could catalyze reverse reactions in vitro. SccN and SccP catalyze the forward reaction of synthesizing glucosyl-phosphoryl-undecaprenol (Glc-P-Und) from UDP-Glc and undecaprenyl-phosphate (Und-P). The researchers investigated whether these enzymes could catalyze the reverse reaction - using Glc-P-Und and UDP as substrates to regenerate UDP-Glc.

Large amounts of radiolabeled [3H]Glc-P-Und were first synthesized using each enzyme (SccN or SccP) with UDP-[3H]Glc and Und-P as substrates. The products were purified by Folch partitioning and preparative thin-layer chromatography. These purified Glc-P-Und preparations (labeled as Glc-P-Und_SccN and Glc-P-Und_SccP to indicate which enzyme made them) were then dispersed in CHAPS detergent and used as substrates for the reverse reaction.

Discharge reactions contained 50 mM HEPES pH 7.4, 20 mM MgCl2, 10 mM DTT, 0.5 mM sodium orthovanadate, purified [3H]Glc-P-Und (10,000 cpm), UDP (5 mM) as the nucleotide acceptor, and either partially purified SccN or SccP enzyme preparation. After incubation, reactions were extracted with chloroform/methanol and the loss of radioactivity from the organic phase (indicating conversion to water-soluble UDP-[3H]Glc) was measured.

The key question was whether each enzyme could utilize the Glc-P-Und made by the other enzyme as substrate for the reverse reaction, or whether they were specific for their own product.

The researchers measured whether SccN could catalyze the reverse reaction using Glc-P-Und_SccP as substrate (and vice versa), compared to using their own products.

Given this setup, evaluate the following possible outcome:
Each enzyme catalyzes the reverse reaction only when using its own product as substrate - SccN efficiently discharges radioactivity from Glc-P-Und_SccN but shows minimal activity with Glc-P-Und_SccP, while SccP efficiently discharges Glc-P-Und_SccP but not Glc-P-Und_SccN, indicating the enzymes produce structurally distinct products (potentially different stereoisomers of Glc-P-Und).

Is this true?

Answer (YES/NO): YES